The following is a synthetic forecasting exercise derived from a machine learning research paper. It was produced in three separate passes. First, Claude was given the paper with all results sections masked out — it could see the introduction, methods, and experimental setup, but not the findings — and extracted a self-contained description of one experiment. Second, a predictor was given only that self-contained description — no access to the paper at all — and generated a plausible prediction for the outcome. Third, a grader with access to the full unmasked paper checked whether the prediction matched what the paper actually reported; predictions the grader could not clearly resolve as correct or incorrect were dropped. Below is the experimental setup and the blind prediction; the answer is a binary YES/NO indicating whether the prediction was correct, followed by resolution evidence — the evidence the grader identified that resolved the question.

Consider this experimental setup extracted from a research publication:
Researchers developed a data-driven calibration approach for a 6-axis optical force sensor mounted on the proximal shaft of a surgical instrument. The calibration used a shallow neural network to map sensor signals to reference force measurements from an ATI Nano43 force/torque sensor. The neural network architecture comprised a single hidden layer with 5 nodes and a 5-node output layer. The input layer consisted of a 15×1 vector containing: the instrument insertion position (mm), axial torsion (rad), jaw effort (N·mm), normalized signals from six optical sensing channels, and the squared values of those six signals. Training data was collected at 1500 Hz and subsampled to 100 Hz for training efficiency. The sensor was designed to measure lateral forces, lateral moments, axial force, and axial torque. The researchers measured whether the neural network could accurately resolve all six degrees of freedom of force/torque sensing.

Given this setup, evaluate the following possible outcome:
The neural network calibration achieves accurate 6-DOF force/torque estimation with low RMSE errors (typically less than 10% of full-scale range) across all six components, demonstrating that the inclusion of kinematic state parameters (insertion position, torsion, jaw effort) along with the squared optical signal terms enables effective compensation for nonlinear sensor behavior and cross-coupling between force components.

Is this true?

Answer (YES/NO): NO